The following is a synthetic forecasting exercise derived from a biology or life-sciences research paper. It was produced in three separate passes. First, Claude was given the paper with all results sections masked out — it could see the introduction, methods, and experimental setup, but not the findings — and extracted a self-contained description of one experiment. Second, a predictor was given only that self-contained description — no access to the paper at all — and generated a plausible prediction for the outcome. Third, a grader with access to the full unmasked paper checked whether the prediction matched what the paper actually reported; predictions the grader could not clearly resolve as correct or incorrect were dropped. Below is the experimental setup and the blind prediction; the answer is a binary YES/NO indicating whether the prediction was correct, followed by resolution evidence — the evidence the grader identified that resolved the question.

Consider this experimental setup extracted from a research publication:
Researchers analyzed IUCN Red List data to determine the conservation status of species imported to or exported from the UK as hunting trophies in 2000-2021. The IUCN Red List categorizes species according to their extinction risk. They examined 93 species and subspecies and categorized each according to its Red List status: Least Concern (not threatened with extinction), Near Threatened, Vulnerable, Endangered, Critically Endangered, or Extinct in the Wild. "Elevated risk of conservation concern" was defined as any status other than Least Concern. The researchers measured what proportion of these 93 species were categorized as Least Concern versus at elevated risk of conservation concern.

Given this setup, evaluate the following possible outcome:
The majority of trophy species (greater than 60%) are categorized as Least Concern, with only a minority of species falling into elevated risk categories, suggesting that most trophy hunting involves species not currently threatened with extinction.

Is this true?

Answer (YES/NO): NO